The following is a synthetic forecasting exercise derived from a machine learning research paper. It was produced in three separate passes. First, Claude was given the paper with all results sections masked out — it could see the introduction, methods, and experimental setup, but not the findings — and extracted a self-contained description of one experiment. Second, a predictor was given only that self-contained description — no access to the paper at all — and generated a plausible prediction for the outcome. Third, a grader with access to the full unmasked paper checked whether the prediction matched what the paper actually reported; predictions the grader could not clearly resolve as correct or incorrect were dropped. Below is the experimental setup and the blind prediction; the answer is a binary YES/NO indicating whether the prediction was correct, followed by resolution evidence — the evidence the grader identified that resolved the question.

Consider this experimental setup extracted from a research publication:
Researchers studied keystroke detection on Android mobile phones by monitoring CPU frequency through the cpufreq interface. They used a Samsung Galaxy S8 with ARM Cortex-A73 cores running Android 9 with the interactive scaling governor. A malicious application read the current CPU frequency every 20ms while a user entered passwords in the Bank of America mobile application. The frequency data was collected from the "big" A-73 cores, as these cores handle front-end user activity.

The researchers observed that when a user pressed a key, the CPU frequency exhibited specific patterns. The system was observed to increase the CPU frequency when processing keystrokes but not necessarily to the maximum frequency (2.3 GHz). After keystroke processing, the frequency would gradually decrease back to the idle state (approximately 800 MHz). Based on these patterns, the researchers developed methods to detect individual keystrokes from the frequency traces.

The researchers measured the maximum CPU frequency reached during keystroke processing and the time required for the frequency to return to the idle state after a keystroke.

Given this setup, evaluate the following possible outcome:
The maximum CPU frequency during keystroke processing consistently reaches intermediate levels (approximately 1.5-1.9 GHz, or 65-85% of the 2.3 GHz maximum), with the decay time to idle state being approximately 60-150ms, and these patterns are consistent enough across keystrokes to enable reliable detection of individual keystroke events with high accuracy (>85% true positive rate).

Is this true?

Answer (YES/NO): NO